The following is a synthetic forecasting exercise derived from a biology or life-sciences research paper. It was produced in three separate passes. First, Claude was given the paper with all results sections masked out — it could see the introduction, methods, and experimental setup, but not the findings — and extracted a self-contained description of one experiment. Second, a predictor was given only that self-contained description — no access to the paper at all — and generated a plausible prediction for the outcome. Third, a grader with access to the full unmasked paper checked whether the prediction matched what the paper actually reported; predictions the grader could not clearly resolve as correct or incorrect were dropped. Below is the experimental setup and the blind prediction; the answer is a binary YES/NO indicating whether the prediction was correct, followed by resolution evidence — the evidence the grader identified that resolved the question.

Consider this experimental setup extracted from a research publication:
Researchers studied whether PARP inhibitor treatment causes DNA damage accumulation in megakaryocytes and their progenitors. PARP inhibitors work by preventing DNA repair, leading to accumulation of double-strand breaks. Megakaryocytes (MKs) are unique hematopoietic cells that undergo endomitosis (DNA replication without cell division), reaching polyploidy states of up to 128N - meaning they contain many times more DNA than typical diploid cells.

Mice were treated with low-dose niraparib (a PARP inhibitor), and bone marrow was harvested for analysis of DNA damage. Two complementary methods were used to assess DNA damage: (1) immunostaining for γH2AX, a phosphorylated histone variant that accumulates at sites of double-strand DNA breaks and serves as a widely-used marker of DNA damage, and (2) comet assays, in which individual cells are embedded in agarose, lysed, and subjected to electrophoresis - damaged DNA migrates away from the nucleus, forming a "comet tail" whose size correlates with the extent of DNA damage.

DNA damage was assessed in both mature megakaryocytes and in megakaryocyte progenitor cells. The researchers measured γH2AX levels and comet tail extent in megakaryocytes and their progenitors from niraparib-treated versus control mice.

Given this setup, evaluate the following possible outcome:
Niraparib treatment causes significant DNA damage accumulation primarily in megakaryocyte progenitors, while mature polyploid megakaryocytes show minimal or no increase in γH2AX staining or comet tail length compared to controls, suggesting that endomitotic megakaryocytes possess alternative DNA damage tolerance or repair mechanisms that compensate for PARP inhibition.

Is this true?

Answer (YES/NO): NO